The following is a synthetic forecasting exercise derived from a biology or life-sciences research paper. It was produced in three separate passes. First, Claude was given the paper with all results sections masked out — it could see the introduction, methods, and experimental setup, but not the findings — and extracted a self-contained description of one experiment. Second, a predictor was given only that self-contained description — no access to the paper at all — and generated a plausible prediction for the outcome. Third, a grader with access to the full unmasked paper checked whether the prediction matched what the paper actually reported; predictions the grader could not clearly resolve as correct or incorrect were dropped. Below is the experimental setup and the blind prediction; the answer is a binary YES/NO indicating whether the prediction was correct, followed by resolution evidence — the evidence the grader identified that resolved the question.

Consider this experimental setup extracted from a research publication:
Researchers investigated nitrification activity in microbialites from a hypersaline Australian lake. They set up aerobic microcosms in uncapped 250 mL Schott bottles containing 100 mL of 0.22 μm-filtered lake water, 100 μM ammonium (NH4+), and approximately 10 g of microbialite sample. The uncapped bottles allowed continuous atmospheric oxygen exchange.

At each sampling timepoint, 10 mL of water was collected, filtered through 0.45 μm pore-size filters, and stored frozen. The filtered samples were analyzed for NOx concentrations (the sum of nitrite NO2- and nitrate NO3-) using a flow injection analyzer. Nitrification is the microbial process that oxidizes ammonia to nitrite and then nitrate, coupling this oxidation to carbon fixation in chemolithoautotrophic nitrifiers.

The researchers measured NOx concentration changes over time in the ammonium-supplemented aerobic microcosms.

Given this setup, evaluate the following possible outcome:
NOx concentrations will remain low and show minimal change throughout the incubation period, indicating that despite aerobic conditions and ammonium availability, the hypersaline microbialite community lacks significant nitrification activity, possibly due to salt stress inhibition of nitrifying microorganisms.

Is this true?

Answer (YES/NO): NO